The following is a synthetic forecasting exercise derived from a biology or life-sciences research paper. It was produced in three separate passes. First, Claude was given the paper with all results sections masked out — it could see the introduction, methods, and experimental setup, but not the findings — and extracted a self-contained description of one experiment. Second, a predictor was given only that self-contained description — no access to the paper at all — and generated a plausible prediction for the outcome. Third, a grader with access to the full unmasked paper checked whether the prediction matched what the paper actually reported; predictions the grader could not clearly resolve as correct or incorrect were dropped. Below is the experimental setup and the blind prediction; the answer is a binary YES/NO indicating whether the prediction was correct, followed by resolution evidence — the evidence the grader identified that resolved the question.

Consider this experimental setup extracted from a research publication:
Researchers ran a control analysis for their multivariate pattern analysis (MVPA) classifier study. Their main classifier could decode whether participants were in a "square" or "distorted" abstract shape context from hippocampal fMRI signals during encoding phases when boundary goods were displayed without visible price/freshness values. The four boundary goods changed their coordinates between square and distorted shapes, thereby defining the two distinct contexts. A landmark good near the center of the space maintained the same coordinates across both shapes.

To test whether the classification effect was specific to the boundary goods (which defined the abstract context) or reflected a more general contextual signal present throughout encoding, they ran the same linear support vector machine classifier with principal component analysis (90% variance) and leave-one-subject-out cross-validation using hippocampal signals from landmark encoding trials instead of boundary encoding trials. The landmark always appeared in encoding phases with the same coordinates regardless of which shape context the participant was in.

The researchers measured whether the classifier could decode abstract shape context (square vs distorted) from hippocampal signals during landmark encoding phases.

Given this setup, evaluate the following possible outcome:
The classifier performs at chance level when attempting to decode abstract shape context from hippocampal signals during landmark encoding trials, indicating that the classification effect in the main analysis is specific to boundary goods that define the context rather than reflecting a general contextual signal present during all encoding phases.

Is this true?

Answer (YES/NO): YES